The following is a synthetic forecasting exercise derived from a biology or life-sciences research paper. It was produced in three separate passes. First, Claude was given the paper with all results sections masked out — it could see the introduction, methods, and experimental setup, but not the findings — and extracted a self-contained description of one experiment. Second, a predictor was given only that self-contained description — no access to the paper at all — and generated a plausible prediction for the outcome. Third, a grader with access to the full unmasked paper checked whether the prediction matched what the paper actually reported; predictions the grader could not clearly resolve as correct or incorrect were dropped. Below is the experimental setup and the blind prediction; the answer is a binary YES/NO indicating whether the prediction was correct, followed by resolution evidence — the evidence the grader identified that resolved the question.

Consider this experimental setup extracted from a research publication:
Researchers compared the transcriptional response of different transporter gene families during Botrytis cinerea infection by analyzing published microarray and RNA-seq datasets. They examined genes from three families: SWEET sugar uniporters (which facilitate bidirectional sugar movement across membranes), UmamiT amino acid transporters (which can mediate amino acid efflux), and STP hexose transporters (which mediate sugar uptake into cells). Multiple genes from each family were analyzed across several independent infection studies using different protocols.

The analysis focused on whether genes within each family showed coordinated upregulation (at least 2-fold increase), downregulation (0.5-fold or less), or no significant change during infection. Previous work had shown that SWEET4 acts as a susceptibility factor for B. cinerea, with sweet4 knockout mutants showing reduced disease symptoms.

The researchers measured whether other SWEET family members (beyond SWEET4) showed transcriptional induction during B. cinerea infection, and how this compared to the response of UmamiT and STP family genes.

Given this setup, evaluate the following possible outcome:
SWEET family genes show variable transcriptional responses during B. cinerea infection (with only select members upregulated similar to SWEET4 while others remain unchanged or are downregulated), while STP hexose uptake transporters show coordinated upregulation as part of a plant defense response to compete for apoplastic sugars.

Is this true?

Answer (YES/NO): NO